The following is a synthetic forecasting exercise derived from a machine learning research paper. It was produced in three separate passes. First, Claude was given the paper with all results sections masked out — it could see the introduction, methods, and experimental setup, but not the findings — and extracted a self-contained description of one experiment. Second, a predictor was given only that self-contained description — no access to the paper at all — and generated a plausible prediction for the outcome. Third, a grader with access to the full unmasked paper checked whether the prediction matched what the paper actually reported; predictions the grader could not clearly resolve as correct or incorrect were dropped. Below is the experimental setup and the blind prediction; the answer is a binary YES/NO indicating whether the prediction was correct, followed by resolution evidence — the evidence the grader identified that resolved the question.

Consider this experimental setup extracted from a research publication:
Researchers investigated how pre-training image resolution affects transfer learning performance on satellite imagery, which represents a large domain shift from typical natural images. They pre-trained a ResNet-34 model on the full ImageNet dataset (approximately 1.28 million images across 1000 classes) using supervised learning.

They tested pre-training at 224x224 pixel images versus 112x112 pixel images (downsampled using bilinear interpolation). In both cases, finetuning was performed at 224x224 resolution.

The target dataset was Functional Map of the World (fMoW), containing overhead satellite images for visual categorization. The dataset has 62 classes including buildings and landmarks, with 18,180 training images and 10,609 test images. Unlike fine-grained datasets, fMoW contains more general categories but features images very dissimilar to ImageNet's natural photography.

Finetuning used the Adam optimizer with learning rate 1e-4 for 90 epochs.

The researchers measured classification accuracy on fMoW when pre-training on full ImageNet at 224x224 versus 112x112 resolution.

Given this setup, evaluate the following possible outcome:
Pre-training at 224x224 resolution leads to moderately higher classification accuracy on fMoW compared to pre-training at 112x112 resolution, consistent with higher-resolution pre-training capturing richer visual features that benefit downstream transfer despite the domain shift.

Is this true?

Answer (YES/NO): YES